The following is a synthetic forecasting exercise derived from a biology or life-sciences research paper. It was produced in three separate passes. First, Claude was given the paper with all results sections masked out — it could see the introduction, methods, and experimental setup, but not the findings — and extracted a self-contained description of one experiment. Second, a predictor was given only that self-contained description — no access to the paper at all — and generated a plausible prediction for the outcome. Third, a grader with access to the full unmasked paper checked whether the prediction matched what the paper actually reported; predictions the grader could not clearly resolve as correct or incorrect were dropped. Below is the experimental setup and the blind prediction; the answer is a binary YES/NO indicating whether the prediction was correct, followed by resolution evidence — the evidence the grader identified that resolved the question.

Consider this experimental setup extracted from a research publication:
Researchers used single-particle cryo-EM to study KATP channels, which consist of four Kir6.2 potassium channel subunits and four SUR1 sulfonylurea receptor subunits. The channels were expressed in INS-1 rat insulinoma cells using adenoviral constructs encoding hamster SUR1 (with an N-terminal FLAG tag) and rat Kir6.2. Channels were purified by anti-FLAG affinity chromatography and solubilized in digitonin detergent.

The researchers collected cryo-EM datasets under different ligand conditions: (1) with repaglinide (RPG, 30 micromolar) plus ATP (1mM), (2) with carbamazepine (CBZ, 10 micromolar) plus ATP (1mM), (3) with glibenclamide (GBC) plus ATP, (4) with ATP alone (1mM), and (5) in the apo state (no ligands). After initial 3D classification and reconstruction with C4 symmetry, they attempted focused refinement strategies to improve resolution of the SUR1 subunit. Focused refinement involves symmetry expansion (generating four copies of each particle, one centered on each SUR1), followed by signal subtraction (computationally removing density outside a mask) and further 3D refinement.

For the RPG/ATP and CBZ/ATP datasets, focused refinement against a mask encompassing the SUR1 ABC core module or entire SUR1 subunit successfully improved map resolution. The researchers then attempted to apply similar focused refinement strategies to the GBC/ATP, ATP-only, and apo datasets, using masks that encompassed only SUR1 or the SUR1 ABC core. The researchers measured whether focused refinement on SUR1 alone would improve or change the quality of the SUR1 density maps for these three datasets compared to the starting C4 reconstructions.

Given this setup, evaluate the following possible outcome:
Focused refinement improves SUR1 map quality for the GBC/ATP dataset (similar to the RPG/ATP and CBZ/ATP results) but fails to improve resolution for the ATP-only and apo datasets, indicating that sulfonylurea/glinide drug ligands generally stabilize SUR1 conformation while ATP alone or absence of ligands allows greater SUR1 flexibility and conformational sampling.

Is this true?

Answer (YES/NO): NO